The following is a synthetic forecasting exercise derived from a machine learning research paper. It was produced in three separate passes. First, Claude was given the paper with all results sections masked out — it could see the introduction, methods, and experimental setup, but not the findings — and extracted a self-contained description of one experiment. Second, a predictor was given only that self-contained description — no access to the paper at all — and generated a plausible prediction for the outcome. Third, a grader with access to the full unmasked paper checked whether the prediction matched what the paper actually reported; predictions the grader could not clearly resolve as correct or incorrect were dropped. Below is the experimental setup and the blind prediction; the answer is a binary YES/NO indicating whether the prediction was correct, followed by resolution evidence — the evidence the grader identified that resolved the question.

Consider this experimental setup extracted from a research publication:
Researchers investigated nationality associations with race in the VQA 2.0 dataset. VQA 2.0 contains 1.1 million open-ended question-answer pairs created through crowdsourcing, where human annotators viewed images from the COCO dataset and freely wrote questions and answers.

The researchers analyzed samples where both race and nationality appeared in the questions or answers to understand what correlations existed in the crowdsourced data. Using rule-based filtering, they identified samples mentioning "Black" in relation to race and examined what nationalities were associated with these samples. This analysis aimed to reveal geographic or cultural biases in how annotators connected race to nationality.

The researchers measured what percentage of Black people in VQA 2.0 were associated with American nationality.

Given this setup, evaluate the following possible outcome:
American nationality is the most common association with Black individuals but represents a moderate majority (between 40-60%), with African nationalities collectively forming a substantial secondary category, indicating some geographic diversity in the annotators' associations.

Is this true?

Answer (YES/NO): NO